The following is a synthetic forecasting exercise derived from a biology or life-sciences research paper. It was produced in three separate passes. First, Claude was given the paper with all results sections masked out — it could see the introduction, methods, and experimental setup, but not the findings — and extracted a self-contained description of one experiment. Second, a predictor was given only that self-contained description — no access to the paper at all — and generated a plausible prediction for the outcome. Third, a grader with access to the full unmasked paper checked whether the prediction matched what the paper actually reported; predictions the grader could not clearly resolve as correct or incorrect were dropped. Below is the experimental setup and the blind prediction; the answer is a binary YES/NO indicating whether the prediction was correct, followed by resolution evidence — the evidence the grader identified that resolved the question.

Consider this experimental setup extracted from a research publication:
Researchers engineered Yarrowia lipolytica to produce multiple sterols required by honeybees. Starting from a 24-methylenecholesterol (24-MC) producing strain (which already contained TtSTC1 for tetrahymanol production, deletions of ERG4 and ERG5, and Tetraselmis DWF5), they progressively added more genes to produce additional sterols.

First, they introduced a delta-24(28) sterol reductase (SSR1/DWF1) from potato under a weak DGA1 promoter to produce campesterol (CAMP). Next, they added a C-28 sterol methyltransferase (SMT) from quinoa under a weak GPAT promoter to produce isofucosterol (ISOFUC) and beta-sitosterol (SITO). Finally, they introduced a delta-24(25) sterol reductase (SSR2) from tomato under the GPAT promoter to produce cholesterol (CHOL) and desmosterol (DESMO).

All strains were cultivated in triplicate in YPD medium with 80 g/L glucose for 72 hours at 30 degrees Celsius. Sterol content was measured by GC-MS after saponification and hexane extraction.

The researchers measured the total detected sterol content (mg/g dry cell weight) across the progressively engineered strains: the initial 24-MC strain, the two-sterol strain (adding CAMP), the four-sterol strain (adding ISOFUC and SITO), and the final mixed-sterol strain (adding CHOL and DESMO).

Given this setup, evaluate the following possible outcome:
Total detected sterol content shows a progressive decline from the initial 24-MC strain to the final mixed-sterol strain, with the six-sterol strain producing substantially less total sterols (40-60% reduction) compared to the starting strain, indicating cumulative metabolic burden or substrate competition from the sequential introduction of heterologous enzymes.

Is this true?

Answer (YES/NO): YES